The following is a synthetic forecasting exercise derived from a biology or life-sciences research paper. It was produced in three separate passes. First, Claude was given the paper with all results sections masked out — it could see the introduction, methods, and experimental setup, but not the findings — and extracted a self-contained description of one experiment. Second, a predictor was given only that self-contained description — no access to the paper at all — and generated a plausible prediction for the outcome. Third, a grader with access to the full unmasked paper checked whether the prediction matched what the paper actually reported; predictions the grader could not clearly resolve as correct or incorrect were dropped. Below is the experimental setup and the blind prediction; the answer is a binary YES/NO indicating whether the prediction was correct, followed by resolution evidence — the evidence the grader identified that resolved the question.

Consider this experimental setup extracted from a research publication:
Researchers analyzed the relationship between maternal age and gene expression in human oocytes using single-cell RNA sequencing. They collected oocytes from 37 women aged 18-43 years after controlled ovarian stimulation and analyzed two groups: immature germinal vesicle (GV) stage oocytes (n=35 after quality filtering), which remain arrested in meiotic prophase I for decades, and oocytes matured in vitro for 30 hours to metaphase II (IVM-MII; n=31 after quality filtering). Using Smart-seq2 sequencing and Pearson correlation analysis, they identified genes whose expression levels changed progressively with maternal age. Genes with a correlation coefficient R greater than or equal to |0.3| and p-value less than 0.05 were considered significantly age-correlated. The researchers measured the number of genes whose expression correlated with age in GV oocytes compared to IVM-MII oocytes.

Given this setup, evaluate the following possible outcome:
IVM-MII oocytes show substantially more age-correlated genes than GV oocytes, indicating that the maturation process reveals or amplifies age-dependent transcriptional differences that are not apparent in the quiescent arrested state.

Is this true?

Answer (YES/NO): YES